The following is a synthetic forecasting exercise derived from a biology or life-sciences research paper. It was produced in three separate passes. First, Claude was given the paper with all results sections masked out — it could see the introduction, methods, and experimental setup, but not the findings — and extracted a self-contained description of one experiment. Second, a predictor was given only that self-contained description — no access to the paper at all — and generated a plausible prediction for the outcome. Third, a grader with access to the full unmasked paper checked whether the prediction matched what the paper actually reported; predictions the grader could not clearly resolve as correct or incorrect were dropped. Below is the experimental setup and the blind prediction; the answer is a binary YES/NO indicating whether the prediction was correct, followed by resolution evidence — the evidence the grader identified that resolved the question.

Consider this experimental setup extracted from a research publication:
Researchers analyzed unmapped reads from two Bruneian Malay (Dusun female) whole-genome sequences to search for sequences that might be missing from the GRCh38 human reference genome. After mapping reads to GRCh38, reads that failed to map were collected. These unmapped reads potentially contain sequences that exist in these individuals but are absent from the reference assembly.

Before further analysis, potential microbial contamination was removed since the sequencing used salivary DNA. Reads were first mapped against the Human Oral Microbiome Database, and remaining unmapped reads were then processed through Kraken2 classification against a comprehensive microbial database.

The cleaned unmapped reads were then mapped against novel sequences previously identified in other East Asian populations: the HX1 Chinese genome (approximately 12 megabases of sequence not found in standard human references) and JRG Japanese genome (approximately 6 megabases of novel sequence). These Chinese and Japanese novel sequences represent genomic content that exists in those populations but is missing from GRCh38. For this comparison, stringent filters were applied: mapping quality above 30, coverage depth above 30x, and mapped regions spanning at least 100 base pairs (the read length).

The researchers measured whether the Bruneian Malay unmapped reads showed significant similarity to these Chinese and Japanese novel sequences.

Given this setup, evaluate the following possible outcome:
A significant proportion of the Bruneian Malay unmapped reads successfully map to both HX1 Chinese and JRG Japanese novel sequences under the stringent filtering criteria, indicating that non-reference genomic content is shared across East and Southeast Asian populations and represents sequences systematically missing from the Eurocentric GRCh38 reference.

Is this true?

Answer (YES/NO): YES